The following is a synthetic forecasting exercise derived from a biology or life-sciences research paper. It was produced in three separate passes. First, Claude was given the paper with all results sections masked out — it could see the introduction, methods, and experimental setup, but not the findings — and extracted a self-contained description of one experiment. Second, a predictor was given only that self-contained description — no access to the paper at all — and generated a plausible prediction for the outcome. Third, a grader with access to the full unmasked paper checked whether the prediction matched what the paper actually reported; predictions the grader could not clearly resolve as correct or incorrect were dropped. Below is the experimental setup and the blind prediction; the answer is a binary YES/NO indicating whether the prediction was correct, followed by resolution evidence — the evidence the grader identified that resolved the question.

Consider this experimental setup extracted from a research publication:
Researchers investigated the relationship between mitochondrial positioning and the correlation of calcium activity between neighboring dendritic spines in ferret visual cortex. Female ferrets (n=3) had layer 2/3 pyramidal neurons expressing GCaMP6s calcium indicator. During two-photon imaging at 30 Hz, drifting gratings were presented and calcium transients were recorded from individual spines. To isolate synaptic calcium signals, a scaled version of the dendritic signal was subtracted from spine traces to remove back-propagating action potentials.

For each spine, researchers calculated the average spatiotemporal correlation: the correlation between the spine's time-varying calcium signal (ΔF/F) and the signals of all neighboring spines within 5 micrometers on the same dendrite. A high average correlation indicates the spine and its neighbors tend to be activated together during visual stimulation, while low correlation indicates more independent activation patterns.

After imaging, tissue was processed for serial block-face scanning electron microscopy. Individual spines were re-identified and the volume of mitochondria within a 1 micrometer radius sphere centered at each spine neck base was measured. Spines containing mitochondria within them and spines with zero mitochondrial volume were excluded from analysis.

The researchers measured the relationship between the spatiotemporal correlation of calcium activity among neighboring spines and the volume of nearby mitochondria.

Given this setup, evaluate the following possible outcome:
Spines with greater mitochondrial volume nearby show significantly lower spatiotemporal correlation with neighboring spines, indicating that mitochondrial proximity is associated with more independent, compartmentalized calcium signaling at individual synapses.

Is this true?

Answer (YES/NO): NO